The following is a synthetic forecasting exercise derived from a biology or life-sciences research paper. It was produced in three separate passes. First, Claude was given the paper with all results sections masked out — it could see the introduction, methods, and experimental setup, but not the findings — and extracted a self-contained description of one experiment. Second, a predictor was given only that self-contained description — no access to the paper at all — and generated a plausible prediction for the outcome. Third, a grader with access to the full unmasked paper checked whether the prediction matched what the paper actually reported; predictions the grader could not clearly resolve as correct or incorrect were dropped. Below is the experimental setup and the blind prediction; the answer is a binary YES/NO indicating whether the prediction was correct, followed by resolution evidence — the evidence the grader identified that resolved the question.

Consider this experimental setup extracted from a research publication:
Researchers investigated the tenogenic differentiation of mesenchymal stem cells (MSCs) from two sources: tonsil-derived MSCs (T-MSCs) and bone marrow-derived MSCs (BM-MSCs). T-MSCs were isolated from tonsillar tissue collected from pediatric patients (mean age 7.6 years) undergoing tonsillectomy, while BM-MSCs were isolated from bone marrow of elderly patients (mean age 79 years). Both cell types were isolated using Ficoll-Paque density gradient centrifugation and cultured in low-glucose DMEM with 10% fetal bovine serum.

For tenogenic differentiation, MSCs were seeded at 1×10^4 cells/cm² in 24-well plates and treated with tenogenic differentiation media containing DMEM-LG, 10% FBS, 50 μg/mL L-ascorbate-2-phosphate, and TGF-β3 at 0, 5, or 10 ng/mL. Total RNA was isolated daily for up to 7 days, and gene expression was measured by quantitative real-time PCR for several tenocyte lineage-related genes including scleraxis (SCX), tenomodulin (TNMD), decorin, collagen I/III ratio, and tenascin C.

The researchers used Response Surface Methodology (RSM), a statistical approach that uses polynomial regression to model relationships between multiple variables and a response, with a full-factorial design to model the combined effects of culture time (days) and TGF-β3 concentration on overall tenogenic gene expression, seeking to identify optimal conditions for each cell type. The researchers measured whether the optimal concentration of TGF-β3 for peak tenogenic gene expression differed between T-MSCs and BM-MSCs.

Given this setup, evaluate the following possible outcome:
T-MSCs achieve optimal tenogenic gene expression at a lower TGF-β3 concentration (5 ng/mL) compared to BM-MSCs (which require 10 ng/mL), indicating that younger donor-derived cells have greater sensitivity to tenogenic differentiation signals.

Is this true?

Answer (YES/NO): NO